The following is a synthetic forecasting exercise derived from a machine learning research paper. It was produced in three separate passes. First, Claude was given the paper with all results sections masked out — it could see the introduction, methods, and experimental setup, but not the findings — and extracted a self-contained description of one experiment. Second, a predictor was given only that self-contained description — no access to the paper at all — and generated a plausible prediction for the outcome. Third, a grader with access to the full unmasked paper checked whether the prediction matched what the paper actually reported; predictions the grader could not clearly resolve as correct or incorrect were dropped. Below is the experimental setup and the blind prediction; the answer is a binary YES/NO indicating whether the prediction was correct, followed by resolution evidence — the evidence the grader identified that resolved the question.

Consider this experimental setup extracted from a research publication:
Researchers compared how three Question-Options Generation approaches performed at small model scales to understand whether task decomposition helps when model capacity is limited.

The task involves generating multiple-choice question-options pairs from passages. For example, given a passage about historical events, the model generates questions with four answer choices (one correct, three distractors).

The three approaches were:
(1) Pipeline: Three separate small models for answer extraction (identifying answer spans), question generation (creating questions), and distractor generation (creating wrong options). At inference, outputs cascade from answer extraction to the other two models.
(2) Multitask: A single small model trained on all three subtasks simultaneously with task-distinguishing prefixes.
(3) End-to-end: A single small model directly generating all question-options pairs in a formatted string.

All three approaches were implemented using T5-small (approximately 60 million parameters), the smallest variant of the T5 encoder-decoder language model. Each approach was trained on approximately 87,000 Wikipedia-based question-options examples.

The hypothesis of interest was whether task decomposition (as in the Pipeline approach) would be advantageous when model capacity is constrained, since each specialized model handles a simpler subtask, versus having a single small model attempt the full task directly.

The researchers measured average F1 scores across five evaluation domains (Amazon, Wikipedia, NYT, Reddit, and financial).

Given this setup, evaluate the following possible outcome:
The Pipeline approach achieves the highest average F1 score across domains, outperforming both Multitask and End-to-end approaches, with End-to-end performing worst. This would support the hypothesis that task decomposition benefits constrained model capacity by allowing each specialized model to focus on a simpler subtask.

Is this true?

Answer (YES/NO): NO